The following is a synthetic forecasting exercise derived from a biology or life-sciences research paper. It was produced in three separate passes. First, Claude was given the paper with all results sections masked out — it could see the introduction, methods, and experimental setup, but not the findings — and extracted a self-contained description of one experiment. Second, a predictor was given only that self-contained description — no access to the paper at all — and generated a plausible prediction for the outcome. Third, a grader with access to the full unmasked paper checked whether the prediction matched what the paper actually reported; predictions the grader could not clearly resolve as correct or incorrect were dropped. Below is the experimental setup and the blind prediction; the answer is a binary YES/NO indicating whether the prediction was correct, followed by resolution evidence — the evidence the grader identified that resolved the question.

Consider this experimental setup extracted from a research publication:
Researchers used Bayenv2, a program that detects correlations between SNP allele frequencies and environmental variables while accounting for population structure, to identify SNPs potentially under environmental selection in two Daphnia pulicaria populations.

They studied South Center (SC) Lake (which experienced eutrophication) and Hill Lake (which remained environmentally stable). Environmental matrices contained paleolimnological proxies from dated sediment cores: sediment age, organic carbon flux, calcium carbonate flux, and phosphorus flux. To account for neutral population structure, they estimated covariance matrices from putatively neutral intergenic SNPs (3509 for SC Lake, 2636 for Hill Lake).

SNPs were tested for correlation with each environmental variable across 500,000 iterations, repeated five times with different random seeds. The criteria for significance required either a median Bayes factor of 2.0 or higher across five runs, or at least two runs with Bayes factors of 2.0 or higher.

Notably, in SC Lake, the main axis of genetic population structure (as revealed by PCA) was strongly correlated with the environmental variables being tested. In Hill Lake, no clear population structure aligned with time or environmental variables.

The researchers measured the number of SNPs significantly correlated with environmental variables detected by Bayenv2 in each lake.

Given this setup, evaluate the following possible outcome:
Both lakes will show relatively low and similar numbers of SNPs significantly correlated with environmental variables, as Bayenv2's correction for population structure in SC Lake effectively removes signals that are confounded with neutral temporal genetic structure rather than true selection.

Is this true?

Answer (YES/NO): NO